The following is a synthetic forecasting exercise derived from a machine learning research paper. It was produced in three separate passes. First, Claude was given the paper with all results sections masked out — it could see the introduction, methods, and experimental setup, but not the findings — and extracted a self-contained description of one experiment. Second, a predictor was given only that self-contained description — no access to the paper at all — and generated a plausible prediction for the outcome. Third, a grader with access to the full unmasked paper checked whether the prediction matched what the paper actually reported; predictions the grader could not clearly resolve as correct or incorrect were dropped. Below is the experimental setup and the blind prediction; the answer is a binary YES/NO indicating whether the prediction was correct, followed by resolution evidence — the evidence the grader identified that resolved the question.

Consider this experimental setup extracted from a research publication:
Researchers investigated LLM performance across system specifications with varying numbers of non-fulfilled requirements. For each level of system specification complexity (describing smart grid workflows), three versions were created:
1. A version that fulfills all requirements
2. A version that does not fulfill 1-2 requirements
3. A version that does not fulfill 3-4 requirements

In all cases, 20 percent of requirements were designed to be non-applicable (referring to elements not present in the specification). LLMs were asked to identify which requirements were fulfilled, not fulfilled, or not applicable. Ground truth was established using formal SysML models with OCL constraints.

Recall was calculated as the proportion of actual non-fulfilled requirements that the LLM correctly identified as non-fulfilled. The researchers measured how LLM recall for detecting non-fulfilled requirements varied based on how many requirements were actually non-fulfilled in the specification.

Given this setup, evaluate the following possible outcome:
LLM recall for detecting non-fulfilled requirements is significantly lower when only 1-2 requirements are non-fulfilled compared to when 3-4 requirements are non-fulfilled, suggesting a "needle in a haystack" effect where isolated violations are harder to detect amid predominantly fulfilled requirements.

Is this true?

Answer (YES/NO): YES